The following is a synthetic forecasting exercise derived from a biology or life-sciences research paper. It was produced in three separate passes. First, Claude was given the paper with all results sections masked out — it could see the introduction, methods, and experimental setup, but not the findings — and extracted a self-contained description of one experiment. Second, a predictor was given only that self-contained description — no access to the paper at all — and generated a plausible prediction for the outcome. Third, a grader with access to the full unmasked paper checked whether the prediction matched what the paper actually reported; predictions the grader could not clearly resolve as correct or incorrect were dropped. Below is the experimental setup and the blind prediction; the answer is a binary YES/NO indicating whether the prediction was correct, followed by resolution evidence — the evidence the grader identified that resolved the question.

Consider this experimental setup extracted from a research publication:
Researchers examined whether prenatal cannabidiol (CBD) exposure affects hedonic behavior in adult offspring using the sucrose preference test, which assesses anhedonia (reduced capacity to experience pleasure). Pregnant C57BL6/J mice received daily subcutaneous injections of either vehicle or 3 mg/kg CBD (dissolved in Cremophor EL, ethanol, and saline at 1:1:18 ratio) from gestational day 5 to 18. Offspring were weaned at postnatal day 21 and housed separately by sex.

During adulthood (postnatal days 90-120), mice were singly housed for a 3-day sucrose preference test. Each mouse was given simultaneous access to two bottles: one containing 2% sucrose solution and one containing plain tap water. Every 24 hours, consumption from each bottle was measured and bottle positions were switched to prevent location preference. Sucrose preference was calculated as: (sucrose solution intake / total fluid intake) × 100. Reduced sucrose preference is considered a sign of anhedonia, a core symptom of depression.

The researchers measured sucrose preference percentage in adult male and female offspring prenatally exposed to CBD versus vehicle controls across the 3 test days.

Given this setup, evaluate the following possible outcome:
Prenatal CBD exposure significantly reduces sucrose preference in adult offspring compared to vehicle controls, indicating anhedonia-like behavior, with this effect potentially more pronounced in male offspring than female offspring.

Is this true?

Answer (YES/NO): NO